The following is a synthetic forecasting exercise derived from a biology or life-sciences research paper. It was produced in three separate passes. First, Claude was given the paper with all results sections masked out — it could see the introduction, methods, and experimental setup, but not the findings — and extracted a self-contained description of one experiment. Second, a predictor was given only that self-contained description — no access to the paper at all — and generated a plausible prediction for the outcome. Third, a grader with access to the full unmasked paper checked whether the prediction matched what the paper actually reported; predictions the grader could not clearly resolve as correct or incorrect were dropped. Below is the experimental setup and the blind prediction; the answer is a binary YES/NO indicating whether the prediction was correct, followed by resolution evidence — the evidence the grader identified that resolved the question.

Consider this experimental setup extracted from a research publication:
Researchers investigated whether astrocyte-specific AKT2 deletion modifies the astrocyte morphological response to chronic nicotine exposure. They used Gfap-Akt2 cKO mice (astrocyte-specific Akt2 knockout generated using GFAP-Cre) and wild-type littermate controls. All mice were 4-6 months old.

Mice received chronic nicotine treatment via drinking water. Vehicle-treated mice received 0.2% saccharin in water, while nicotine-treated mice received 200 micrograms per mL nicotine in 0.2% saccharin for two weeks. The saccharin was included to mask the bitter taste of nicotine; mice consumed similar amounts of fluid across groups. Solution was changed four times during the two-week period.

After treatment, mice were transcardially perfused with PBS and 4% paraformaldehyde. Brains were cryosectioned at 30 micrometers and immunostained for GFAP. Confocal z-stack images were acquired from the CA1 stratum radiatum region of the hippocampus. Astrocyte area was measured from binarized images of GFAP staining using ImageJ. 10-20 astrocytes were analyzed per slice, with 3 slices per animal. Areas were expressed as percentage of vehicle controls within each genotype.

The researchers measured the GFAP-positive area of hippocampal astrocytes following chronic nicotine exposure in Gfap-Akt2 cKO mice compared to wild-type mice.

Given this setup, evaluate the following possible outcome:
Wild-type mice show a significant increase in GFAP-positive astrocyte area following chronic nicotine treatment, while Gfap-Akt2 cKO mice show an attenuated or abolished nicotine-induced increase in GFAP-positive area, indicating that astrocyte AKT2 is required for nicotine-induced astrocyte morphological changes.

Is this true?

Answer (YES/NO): NO